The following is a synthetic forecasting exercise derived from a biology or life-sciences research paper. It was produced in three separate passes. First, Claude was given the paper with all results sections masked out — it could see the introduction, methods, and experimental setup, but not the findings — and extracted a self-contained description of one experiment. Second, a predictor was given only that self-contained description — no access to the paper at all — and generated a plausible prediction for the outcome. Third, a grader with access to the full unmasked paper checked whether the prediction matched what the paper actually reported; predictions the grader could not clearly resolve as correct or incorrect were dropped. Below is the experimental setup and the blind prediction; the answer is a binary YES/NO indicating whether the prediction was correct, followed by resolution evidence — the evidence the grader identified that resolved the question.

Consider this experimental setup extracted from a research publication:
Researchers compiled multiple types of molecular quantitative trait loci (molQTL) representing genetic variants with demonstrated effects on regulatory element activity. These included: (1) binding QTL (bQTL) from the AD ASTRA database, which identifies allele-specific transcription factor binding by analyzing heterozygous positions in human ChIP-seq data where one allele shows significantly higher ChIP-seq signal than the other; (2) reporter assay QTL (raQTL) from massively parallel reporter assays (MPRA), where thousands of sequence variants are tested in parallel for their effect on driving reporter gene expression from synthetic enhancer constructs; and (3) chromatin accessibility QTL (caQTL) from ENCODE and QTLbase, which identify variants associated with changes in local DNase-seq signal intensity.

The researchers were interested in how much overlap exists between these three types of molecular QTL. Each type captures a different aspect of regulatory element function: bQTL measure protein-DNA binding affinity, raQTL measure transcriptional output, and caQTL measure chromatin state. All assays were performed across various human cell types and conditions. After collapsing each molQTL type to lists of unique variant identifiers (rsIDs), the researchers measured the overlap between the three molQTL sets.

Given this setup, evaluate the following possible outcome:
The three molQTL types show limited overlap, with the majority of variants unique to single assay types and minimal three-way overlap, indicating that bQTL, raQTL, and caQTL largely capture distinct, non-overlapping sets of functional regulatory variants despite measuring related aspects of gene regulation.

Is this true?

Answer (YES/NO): YES